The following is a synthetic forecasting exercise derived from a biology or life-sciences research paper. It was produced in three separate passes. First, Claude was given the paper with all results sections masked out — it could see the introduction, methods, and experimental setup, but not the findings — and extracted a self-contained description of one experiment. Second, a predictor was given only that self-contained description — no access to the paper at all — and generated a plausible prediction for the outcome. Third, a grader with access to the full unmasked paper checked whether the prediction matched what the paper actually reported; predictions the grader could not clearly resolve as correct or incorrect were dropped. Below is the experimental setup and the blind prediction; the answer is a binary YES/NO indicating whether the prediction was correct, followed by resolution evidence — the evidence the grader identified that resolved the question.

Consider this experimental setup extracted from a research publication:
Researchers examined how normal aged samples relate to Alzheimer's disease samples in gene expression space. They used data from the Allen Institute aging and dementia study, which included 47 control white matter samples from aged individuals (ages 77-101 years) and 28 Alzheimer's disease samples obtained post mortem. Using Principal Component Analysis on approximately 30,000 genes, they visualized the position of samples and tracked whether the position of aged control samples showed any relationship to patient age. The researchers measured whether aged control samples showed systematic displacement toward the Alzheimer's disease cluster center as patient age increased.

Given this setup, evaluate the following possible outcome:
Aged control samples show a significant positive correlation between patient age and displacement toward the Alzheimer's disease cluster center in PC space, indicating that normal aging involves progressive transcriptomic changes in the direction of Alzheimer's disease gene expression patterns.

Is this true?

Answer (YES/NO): YES